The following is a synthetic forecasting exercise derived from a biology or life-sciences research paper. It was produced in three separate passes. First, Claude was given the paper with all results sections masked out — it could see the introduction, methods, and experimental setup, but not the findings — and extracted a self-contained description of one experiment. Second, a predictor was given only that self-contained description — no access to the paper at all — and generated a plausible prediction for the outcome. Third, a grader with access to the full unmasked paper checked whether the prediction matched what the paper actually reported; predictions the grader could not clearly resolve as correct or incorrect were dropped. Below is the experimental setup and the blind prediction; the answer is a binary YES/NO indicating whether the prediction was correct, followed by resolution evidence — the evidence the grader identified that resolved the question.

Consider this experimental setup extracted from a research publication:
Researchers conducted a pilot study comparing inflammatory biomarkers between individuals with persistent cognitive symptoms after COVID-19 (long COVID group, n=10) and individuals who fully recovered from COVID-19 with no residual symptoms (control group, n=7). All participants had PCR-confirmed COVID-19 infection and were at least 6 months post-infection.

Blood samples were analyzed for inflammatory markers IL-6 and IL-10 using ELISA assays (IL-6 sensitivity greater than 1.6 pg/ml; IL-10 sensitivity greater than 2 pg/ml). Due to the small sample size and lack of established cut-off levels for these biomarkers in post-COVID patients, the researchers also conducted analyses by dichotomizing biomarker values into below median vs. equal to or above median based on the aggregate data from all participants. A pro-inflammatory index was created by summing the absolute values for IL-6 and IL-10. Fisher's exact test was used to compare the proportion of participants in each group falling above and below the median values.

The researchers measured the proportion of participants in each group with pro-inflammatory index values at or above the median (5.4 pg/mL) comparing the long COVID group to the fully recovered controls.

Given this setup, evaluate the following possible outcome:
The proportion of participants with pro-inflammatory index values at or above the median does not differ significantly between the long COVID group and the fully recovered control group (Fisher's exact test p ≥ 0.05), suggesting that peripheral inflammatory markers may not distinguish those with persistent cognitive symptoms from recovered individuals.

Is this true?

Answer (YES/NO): NO